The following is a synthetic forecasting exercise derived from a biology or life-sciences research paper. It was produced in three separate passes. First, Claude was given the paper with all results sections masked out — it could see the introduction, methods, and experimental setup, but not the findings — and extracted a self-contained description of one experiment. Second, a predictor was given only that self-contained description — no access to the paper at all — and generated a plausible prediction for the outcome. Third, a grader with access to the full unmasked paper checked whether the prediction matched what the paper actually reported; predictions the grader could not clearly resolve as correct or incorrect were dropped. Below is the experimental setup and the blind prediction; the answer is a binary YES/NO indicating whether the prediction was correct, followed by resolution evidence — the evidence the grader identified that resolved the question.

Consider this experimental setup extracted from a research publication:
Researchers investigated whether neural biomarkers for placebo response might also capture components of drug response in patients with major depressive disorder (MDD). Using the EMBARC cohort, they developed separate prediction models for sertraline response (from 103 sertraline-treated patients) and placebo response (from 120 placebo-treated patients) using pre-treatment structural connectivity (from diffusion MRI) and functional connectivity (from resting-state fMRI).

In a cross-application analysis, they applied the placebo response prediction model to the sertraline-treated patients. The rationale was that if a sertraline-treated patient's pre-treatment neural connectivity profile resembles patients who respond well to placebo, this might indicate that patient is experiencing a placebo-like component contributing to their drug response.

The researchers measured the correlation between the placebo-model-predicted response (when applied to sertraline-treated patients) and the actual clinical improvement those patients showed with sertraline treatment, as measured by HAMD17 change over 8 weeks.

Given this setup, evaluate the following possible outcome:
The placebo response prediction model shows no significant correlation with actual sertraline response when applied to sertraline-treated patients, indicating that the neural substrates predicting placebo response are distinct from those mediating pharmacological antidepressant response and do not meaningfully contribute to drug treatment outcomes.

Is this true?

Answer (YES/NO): YES